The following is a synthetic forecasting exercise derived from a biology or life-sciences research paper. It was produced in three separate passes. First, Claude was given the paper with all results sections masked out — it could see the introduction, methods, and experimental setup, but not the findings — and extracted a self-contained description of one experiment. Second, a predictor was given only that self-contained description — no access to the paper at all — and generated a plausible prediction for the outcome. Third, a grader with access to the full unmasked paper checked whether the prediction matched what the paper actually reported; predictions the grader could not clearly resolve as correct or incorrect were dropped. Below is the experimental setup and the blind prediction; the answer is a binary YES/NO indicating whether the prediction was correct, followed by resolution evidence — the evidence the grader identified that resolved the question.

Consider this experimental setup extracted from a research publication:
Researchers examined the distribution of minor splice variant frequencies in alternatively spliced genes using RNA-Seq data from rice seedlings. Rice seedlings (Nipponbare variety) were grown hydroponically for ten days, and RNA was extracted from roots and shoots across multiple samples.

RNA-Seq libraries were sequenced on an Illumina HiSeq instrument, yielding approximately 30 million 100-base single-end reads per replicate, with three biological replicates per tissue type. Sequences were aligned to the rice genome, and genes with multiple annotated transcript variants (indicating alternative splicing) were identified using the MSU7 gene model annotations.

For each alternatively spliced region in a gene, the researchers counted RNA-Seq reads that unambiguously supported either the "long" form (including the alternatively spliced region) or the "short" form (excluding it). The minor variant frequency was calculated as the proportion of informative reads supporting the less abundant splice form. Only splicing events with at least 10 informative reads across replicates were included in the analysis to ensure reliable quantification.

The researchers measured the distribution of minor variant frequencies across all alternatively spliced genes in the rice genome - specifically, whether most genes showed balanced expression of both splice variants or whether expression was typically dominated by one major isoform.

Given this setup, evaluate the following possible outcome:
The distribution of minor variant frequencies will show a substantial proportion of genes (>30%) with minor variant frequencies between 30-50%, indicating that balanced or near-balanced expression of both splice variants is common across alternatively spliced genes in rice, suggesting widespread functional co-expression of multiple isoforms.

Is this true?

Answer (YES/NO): NO